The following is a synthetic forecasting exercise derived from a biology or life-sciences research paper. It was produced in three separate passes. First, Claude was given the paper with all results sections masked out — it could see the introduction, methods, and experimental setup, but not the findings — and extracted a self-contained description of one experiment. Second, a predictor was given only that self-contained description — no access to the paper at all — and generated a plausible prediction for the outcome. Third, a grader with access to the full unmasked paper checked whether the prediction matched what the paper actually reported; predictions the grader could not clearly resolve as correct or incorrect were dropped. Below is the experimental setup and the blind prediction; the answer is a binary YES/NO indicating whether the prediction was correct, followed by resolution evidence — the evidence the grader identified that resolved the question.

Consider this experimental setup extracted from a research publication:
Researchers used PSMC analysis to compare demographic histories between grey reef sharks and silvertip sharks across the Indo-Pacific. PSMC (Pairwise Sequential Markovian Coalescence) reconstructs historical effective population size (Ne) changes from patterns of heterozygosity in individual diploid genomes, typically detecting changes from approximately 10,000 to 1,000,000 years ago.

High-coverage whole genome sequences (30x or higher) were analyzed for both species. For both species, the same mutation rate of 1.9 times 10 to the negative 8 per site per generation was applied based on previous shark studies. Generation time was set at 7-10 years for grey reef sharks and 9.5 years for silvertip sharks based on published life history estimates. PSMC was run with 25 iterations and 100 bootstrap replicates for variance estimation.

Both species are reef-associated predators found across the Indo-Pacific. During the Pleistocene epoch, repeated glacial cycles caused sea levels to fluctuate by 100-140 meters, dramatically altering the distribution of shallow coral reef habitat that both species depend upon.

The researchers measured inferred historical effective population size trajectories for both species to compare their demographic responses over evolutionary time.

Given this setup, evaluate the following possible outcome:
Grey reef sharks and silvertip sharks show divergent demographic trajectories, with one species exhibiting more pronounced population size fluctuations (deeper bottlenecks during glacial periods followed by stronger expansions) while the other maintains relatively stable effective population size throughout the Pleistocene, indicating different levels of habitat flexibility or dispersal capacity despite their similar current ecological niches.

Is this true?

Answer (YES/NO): NO